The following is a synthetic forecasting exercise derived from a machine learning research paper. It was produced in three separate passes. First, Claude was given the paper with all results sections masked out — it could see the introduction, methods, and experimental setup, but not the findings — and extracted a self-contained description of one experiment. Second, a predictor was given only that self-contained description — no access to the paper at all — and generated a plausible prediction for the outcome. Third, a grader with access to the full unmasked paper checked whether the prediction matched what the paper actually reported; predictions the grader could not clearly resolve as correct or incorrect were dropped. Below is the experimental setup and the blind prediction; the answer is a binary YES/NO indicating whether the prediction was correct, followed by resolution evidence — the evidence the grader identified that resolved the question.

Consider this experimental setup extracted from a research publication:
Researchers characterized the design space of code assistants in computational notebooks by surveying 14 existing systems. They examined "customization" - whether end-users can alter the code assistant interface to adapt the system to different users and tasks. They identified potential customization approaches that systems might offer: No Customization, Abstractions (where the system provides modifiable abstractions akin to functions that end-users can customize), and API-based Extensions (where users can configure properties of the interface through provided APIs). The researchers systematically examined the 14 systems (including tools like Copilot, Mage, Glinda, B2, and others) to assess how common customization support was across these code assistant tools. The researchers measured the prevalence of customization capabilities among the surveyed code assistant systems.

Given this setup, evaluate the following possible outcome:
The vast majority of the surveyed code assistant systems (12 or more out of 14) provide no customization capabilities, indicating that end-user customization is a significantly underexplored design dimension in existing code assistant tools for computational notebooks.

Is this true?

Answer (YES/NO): YES